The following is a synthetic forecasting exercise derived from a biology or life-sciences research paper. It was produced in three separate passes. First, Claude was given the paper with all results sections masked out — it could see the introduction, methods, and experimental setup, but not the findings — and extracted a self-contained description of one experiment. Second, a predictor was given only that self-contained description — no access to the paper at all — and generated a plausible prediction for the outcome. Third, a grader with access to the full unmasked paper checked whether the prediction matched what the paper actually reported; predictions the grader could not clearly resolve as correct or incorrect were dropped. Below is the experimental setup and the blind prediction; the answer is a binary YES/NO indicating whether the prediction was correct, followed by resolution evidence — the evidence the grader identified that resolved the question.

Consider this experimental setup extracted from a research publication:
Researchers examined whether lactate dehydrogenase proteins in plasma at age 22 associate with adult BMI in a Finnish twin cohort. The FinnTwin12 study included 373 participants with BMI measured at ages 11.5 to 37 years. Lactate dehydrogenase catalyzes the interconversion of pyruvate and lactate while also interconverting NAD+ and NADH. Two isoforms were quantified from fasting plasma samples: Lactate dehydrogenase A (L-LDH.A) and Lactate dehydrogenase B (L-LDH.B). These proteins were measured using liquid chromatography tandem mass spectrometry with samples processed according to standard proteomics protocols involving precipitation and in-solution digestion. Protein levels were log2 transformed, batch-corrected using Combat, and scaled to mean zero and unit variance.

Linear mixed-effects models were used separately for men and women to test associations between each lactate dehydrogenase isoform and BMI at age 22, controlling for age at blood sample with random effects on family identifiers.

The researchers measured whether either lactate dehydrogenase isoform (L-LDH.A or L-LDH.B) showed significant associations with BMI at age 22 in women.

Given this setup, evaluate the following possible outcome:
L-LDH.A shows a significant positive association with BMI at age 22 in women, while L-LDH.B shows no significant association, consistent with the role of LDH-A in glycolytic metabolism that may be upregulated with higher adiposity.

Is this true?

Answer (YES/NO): NO